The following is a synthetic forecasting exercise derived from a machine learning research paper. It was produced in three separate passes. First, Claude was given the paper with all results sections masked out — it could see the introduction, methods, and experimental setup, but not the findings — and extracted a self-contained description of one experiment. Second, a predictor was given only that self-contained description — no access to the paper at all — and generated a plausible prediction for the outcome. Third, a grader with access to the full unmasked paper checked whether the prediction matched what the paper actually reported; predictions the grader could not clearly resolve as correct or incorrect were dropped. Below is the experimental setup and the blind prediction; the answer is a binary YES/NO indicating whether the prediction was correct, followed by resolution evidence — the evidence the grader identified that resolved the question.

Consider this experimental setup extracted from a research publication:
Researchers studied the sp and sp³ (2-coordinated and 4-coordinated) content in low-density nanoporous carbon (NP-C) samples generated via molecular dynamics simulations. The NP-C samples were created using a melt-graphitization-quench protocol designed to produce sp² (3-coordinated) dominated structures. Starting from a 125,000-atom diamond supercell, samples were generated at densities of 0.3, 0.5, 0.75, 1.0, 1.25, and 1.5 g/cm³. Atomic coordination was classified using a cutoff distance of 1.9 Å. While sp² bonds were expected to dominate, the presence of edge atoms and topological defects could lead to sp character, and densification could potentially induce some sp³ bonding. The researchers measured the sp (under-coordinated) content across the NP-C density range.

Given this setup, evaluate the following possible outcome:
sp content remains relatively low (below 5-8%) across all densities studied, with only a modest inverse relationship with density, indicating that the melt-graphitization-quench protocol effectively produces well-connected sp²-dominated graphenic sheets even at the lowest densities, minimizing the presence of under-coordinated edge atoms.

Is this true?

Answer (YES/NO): YES